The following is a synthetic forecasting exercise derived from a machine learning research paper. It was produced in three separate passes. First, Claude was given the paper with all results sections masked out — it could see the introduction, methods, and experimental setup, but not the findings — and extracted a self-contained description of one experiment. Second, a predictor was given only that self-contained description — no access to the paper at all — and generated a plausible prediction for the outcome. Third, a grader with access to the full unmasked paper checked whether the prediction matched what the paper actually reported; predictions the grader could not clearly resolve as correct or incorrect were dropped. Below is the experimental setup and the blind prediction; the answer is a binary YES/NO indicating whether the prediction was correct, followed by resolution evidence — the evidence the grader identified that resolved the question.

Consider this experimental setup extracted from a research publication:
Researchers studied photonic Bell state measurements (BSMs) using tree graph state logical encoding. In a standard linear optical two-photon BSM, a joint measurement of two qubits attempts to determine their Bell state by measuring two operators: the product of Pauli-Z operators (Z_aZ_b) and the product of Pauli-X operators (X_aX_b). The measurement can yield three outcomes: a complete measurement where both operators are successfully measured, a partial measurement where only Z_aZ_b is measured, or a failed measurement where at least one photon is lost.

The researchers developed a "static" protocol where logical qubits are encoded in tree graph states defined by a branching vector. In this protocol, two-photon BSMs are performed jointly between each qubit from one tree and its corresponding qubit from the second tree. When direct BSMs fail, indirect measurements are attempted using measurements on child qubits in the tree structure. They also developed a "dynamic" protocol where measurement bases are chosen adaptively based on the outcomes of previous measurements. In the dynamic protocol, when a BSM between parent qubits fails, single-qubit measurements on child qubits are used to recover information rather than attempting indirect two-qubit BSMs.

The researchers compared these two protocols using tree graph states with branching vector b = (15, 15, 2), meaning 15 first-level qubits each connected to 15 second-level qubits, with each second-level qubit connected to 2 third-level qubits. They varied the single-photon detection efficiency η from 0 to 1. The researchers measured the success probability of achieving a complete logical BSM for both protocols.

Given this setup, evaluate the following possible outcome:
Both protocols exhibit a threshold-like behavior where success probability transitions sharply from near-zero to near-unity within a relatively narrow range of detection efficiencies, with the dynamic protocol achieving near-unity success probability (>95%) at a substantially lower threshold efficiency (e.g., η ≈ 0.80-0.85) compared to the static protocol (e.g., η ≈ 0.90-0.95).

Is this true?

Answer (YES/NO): NO